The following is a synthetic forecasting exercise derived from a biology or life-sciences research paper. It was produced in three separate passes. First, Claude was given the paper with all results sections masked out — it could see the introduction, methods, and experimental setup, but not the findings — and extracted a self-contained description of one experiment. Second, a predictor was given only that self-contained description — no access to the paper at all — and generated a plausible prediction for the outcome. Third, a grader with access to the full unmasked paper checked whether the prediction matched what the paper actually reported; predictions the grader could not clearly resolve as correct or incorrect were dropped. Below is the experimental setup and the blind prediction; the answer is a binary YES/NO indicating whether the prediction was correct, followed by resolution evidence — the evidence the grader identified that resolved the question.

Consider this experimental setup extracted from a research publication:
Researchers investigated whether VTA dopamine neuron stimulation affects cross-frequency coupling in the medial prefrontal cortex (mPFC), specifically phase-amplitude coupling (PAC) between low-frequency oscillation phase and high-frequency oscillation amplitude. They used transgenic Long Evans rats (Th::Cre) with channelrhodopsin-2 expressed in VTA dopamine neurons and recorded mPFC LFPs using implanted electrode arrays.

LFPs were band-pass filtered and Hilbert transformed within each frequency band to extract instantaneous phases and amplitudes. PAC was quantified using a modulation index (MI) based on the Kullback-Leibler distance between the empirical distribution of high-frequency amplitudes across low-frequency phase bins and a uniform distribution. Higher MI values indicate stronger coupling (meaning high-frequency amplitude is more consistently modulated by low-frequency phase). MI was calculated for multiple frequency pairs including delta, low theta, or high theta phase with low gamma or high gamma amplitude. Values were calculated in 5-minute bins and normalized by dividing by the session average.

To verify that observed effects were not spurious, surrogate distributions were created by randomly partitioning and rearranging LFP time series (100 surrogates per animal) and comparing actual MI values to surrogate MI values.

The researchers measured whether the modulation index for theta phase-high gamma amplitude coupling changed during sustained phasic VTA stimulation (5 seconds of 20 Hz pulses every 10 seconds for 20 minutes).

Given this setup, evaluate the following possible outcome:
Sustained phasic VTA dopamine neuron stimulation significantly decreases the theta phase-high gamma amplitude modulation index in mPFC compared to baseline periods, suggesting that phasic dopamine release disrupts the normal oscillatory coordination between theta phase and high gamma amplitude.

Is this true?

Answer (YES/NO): NO